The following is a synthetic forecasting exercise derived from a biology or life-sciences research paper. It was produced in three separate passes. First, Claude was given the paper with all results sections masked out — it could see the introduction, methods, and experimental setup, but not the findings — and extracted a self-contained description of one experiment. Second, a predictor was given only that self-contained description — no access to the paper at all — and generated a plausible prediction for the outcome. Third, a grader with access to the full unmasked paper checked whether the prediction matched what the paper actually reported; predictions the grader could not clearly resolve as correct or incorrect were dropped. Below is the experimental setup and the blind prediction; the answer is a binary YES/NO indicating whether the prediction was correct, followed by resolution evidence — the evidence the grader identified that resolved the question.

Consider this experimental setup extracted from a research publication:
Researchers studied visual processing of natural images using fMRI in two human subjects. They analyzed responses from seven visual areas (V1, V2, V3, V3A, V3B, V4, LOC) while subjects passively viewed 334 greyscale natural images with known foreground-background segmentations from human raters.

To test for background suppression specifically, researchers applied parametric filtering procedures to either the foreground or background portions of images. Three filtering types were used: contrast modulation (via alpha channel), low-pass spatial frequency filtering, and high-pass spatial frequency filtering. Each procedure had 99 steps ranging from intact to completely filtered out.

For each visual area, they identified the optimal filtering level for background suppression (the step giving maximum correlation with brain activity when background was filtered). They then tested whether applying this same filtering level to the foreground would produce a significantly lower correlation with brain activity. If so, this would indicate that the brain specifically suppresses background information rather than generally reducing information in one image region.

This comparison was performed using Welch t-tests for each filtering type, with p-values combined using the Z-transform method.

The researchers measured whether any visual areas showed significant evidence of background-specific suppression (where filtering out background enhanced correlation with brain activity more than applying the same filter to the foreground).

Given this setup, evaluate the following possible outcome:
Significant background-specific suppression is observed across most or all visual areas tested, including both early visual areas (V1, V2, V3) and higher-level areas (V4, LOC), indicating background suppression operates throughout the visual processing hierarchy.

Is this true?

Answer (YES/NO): NO